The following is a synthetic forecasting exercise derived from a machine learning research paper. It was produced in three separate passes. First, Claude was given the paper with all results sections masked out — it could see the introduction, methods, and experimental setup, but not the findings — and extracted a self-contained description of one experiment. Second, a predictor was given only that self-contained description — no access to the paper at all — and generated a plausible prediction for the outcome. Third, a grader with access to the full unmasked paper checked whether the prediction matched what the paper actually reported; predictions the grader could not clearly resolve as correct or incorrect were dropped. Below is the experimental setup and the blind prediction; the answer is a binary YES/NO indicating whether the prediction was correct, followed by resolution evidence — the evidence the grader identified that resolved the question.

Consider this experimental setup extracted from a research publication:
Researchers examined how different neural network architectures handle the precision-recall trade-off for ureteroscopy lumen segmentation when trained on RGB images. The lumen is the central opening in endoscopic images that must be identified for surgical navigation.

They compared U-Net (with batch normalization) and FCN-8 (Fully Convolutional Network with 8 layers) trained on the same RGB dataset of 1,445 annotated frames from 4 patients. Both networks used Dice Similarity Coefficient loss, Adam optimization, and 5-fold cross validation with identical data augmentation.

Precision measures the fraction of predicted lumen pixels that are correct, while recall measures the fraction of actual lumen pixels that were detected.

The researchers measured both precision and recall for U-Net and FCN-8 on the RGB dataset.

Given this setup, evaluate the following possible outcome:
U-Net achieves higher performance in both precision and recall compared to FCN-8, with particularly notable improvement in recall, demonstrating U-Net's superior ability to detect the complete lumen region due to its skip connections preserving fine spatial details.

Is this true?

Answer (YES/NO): NO